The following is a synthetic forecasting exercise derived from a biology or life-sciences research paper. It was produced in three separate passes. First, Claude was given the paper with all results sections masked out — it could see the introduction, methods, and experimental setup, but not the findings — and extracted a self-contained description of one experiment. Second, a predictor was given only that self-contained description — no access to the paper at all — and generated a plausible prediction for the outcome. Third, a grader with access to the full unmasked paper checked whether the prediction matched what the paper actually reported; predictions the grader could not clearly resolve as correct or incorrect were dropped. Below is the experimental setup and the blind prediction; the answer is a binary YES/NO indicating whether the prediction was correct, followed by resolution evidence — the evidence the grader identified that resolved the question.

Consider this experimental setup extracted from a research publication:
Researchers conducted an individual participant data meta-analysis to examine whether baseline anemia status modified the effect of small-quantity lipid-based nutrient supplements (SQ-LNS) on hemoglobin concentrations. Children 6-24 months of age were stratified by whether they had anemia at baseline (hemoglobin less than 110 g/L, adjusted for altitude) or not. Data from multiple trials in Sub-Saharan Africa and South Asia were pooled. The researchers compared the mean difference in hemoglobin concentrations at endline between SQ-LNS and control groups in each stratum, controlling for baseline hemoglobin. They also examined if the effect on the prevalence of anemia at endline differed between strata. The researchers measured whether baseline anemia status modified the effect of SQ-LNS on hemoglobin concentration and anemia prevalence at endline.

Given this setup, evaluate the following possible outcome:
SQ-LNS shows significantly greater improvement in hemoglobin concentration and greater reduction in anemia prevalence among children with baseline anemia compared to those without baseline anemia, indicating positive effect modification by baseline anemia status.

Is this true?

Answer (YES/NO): NO